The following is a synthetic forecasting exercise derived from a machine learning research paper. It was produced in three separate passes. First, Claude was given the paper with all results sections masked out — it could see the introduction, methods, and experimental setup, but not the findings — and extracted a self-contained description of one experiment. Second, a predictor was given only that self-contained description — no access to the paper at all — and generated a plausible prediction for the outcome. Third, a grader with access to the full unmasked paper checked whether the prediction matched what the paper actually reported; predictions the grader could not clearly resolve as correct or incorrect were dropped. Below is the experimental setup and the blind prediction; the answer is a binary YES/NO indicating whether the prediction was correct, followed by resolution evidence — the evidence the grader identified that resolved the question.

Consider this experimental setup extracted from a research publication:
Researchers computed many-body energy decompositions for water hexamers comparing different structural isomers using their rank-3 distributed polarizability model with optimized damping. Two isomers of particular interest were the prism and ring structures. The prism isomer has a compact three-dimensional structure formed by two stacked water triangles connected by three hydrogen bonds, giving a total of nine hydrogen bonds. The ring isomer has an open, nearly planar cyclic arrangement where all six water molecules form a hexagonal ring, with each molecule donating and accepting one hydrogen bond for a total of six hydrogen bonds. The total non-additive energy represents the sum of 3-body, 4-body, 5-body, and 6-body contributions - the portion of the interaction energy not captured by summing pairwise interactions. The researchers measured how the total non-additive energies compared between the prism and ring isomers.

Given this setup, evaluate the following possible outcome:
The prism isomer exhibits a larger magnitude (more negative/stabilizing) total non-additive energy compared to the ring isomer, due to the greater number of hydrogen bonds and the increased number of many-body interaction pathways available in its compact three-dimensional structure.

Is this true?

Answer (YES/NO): NO